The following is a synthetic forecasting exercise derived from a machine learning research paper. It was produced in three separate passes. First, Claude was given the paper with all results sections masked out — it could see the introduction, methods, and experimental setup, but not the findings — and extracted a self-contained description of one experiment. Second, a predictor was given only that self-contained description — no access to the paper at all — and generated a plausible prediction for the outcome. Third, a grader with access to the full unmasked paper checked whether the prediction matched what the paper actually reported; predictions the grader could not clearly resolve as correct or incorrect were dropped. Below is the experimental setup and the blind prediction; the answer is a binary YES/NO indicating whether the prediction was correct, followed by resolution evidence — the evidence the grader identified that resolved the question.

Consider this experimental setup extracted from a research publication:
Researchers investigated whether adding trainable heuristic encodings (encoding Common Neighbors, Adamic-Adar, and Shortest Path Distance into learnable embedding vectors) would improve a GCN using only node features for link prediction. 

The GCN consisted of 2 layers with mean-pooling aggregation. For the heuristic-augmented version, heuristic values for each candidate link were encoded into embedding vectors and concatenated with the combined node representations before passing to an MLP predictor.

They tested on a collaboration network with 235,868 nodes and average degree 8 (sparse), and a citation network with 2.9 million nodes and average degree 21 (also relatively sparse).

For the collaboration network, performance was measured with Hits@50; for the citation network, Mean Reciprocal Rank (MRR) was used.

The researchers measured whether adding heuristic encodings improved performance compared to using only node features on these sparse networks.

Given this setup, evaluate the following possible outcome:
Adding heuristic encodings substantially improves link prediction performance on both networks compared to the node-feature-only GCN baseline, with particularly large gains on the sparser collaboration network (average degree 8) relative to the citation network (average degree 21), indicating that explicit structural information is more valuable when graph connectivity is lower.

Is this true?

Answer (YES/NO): NO